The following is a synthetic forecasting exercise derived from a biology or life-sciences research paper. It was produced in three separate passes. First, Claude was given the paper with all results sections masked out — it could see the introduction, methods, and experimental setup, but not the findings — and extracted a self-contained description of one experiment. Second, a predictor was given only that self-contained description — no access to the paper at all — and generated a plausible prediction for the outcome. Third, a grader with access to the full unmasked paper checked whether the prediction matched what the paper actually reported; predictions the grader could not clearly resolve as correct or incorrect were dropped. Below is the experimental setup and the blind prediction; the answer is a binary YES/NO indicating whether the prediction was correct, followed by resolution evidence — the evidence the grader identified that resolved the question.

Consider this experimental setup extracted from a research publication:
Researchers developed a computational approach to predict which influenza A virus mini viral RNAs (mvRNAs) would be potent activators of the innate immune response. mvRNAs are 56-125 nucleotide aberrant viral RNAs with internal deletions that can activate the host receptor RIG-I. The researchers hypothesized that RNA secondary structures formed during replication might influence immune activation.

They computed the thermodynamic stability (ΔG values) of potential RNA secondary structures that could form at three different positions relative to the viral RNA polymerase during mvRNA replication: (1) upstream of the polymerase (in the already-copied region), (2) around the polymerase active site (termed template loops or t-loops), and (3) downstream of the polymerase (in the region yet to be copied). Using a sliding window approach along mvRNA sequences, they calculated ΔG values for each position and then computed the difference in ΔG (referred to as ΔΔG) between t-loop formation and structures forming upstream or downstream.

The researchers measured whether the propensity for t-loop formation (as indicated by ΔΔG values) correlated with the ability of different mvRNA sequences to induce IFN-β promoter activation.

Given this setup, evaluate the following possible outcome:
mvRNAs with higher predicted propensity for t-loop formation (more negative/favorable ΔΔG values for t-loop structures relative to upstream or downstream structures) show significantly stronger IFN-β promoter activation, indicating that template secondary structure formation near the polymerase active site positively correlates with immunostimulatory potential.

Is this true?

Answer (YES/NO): YES